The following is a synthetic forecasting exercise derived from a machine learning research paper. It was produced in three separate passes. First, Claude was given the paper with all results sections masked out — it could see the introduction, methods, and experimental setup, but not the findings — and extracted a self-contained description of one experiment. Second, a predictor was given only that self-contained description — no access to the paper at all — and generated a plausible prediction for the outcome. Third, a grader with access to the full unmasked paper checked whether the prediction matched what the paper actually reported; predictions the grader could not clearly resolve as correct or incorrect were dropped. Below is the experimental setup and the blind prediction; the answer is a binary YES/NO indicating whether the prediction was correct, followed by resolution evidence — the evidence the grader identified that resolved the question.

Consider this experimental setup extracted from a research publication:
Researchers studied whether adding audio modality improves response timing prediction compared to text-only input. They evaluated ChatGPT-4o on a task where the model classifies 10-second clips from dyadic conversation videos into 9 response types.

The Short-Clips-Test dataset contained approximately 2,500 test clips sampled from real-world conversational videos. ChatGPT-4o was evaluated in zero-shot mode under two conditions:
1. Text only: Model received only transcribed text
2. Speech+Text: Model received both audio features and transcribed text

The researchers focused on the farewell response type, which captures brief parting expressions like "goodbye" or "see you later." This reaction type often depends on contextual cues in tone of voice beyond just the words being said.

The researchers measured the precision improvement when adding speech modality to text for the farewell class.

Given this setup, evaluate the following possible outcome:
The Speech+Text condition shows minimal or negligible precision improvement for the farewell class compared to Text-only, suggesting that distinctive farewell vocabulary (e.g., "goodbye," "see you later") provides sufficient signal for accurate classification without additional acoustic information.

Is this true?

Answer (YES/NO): NO